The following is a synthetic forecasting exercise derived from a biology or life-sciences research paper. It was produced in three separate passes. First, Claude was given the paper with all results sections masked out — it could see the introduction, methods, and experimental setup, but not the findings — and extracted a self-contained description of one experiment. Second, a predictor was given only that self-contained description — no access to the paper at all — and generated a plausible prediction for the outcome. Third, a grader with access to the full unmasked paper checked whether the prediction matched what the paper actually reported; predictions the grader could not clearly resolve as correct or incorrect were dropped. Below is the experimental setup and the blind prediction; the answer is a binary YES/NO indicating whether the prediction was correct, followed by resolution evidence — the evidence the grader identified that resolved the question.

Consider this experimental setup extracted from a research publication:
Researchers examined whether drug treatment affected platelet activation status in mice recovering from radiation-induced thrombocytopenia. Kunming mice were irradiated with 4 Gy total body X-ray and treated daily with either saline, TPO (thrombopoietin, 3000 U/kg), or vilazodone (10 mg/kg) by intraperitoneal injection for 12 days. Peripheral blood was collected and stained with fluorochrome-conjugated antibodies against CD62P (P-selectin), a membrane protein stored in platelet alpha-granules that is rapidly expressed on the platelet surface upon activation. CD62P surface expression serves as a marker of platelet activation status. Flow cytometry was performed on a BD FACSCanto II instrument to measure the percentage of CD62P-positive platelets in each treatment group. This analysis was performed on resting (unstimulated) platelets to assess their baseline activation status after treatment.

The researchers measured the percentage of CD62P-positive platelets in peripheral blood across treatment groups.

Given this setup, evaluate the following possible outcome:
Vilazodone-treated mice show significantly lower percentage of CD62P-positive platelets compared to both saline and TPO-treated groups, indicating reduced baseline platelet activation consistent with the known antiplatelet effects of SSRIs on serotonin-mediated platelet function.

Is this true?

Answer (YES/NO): NO